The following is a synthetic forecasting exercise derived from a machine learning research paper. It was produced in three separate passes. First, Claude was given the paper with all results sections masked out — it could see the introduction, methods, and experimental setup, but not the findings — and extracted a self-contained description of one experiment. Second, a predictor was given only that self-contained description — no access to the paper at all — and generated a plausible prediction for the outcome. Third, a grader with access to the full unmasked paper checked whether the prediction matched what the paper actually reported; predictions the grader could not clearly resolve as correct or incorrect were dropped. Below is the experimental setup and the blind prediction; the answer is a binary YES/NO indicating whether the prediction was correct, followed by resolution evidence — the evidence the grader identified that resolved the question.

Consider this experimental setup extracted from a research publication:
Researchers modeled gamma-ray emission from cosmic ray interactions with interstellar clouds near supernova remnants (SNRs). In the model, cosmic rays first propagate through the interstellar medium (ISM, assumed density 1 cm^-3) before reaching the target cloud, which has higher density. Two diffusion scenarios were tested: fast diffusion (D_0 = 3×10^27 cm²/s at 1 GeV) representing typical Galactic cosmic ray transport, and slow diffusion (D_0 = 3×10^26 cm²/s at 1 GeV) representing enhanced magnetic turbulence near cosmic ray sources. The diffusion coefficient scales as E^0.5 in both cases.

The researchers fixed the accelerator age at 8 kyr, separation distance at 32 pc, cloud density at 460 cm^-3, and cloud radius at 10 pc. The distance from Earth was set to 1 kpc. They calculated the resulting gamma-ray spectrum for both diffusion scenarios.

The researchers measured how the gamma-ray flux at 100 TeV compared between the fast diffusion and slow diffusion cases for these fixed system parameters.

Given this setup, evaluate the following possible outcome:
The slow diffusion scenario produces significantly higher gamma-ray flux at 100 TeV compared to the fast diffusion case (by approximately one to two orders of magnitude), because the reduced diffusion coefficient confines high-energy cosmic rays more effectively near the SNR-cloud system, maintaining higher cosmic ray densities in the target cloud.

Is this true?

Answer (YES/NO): NO